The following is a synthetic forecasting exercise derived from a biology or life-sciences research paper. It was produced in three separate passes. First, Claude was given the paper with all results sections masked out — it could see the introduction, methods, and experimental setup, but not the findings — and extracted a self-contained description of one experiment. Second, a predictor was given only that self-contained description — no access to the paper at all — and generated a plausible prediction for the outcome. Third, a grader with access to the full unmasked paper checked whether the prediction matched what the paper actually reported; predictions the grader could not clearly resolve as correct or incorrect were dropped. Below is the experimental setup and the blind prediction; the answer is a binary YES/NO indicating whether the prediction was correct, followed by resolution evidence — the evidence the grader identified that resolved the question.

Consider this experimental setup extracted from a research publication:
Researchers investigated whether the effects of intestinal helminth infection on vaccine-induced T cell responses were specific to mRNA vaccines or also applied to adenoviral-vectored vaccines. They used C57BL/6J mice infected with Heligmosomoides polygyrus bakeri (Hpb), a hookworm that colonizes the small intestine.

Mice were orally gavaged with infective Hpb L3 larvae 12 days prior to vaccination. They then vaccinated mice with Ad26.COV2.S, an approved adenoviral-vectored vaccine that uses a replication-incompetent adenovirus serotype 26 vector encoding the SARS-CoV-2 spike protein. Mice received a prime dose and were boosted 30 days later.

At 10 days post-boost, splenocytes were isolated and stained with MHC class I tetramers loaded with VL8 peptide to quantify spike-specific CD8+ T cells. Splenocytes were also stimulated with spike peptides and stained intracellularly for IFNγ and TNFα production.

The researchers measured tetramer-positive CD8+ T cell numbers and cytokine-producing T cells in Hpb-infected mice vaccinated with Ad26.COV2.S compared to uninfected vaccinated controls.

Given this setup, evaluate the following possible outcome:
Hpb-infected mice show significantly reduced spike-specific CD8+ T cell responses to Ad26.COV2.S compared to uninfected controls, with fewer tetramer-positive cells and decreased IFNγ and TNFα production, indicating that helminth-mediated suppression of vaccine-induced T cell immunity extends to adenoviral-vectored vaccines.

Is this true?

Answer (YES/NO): YES